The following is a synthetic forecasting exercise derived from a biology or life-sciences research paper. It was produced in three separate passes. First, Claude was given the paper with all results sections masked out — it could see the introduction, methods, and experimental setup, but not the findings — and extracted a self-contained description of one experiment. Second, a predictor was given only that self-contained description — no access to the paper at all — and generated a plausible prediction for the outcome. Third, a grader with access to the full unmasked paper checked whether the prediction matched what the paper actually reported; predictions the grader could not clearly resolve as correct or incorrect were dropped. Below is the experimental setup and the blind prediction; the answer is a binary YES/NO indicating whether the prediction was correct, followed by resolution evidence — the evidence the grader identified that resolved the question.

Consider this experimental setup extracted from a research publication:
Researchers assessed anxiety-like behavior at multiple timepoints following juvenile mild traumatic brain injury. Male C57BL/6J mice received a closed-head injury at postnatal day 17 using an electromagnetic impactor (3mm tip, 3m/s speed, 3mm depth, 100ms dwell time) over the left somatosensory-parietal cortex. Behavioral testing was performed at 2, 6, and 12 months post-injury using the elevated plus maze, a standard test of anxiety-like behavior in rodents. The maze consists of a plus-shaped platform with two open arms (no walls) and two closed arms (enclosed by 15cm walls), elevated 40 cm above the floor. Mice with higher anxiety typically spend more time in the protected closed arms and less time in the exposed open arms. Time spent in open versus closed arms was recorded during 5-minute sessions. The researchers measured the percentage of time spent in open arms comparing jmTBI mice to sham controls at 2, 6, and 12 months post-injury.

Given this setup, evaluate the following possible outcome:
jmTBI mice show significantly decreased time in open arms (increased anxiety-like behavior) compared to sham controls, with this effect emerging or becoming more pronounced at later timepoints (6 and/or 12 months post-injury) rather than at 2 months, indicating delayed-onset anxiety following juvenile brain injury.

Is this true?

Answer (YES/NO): NO